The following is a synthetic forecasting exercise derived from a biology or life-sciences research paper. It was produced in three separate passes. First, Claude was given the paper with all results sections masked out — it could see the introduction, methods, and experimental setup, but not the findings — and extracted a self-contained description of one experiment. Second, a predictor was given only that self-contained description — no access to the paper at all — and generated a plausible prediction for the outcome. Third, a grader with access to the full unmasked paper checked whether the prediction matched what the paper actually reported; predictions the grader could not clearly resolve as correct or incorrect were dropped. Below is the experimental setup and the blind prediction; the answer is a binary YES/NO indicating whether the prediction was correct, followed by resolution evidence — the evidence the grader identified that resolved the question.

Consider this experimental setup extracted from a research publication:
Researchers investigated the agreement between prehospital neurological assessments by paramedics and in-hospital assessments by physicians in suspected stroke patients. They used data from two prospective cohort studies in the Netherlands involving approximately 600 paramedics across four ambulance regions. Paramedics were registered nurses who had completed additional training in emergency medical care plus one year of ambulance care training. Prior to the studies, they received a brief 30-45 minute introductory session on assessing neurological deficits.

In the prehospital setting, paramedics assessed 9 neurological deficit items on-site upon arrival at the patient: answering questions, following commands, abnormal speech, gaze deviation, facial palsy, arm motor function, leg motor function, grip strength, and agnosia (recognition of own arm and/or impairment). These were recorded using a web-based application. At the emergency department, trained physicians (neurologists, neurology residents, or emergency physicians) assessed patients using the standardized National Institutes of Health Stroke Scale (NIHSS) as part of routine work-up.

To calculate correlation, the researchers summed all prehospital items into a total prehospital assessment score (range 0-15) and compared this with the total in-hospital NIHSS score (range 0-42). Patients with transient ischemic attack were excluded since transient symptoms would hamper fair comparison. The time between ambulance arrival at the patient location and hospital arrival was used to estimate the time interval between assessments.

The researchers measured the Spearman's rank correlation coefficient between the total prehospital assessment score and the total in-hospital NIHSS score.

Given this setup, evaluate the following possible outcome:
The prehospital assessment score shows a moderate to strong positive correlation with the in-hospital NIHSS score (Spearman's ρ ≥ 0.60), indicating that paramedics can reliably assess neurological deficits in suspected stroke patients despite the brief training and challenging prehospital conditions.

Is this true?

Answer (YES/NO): YES